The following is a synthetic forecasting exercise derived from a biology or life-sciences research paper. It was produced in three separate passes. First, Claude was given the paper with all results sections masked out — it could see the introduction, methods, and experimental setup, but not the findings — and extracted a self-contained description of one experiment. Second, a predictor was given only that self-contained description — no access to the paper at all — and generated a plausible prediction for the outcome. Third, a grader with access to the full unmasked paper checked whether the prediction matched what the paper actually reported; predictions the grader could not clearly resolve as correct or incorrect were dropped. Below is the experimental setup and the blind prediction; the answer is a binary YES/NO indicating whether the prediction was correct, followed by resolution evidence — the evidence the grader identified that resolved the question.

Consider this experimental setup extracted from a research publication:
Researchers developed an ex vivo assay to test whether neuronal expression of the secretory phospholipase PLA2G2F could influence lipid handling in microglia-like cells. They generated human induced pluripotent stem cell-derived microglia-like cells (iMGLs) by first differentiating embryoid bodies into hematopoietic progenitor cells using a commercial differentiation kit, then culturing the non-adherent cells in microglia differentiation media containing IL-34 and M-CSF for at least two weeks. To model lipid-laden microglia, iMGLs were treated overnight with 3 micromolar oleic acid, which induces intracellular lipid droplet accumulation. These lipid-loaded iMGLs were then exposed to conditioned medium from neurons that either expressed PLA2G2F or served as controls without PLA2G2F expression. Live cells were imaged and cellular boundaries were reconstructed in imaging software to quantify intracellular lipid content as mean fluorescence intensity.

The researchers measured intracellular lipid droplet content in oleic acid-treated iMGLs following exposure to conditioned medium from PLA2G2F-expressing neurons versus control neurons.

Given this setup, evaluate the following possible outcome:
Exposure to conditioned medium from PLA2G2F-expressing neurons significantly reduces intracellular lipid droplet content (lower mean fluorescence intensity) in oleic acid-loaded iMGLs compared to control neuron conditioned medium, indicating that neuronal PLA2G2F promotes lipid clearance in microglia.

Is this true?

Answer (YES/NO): YES